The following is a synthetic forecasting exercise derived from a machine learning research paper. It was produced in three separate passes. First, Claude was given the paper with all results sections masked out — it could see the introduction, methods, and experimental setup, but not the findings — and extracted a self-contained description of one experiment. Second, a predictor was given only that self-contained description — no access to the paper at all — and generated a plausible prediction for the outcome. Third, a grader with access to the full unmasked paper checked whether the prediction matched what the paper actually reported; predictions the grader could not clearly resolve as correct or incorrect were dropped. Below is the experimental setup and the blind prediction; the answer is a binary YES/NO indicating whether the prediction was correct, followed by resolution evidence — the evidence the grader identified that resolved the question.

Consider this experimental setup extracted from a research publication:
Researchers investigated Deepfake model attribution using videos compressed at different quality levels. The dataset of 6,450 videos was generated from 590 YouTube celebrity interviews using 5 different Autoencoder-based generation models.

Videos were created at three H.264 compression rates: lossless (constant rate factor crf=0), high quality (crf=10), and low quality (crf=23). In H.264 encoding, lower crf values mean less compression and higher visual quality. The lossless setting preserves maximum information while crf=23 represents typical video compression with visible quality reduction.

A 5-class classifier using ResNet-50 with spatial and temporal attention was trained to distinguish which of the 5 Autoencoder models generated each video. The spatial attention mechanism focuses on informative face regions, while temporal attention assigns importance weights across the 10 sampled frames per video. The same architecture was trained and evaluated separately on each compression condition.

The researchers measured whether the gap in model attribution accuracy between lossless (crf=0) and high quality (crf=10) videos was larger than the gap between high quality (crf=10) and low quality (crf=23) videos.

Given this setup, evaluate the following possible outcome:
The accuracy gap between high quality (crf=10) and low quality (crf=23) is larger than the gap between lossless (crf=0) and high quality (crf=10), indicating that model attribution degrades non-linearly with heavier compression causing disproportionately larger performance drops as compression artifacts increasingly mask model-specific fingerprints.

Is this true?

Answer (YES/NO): YES